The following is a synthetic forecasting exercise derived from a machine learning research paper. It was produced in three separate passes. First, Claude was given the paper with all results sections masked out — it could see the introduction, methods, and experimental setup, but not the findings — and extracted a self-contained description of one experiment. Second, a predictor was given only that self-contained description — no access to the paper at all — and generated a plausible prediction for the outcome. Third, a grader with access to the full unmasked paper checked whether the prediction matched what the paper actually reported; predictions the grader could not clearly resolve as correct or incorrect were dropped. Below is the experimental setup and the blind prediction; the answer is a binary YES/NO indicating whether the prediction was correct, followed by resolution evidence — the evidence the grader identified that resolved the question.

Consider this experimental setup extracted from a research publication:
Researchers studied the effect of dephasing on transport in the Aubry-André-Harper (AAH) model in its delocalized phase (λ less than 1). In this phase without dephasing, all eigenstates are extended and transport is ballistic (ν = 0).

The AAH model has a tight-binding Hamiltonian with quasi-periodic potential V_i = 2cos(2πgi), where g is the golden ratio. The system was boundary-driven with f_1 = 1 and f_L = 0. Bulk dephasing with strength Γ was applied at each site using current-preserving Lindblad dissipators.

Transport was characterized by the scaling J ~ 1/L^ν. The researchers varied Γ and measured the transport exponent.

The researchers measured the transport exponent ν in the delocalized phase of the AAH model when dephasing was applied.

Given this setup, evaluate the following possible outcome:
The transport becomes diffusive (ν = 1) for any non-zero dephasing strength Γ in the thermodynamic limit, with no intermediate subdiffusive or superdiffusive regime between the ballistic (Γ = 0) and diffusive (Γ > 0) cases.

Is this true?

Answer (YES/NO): YES